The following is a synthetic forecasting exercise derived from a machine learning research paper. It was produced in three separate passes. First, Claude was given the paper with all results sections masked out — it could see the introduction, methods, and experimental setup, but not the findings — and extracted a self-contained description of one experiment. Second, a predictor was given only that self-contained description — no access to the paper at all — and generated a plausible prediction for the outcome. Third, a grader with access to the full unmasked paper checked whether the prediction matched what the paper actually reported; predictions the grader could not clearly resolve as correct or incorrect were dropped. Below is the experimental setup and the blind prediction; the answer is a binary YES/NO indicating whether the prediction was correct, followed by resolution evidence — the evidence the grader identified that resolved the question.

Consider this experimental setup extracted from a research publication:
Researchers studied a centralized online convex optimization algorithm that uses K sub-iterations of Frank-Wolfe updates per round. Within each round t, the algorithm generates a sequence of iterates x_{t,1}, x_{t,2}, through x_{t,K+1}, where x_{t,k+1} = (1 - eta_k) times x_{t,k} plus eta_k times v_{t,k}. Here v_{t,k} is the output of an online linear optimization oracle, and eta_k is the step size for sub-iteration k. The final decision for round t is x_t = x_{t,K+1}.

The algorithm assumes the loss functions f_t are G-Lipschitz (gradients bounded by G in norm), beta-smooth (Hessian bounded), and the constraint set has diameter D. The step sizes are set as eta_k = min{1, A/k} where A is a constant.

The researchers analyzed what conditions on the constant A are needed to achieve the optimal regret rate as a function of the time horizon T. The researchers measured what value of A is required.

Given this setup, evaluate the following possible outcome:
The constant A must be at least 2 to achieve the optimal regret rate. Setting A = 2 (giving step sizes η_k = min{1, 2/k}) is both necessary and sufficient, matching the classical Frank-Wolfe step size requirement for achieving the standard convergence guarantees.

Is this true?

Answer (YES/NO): NO